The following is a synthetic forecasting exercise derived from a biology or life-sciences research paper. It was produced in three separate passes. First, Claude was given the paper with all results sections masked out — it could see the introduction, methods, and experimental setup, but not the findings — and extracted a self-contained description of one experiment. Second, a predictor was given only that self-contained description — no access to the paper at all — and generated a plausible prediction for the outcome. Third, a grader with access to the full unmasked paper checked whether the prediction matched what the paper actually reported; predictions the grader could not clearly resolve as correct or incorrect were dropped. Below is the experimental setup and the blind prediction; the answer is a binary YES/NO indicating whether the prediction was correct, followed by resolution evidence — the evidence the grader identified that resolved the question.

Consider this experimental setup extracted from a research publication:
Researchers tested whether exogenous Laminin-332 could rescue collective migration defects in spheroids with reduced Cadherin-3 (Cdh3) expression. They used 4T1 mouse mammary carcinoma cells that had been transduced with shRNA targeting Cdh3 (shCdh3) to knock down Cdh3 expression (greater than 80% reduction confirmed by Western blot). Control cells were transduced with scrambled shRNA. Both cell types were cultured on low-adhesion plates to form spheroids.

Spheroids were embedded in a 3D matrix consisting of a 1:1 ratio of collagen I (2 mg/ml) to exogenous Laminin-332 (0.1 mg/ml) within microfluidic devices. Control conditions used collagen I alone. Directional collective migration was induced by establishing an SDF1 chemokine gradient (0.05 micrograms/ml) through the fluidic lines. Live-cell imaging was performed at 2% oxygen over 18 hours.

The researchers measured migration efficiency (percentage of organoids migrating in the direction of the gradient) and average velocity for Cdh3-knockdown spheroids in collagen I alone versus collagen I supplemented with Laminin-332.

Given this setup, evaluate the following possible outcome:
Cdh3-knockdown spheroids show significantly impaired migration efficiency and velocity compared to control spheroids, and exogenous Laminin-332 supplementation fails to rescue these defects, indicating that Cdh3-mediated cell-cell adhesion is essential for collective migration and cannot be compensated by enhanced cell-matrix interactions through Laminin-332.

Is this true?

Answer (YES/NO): NO